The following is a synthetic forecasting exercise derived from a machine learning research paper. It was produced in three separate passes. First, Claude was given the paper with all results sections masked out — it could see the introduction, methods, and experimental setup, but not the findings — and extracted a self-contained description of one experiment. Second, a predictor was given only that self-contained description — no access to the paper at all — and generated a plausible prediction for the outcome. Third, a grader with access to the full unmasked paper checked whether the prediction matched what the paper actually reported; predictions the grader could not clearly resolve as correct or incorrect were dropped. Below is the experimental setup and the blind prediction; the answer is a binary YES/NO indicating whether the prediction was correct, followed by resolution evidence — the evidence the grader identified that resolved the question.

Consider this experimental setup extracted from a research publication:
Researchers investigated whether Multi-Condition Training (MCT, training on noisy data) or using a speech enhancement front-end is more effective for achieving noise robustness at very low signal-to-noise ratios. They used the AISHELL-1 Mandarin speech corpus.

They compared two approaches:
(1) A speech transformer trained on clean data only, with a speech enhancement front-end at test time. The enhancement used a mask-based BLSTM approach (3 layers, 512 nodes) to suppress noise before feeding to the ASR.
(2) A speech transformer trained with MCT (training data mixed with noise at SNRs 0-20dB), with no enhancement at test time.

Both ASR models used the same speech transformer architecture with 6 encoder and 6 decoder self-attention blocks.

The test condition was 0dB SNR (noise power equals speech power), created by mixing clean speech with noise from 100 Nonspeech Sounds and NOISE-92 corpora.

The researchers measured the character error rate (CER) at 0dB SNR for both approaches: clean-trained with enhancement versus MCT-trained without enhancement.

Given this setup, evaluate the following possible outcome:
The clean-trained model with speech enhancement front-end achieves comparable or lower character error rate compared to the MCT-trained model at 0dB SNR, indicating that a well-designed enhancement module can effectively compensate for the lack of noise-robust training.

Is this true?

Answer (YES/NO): NO